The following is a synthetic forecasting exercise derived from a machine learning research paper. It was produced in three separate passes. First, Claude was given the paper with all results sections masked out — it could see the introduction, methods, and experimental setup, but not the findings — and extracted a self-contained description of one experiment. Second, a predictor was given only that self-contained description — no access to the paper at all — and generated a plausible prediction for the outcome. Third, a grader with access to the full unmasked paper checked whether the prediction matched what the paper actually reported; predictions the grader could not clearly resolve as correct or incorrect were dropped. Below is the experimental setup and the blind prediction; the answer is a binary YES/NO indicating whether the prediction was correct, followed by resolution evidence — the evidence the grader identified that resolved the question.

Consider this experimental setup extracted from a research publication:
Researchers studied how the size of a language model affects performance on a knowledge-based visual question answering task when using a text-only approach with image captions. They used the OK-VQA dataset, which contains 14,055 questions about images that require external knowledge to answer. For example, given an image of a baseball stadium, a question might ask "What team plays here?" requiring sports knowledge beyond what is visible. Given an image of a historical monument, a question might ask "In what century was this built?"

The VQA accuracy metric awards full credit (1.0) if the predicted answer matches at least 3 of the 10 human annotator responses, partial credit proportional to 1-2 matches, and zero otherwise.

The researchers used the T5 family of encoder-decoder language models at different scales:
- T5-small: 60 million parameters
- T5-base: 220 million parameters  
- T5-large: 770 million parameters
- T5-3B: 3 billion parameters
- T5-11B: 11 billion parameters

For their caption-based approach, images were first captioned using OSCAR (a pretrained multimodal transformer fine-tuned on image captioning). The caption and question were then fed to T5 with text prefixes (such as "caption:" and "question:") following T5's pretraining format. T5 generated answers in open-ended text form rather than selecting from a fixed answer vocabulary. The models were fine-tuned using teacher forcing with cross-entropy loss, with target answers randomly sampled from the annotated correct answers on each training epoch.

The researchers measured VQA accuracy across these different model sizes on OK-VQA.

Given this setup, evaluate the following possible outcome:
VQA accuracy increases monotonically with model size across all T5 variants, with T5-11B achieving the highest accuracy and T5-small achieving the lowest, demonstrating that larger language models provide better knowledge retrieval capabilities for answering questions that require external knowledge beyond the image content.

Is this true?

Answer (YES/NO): YES